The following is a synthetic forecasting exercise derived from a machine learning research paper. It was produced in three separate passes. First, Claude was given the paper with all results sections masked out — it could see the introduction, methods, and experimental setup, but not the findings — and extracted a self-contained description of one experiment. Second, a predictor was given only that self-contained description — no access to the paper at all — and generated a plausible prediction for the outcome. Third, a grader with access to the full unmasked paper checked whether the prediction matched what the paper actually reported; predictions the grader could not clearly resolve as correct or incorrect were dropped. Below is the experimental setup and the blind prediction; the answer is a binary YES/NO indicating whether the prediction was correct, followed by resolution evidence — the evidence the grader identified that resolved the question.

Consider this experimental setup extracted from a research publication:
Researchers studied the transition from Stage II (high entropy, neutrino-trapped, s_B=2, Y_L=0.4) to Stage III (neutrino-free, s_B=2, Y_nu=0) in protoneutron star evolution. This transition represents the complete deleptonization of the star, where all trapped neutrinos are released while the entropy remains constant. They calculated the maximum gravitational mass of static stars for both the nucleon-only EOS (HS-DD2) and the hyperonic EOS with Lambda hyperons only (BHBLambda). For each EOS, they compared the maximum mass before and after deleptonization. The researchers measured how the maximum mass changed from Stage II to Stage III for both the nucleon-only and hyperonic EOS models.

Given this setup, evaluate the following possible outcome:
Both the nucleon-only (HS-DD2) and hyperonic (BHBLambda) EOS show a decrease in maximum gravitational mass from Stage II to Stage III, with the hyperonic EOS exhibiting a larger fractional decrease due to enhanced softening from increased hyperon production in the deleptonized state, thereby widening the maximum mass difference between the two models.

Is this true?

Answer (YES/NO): NO